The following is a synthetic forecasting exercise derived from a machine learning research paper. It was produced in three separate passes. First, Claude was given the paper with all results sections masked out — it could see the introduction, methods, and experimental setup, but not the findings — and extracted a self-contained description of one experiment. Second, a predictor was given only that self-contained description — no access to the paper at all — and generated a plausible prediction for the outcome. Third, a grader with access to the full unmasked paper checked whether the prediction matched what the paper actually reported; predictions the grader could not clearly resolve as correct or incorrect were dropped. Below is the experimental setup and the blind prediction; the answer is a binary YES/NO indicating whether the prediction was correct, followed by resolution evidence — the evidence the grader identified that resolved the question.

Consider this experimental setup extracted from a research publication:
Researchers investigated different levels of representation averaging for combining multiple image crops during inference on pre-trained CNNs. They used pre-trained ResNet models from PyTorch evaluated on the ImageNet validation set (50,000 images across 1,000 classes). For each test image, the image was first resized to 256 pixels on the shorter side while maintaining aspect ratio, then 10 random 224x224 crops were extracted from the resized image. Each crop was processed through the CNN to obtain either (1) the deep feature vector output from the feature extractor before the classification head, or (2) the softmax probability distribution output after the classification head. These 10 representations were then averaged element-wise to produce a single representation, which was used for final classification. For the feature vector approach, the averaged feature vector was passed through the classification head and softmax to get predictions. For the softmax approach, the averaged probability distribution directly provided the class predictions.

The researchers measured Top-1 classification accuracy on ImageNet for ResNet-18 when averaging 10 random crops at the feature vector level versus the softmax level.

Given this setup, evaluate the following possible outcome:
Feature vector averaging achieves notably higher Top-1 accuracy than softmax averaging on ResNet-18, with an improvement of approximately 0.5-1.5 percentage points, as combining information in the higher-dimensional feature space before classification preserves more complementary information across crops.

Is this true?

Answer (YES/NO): NO